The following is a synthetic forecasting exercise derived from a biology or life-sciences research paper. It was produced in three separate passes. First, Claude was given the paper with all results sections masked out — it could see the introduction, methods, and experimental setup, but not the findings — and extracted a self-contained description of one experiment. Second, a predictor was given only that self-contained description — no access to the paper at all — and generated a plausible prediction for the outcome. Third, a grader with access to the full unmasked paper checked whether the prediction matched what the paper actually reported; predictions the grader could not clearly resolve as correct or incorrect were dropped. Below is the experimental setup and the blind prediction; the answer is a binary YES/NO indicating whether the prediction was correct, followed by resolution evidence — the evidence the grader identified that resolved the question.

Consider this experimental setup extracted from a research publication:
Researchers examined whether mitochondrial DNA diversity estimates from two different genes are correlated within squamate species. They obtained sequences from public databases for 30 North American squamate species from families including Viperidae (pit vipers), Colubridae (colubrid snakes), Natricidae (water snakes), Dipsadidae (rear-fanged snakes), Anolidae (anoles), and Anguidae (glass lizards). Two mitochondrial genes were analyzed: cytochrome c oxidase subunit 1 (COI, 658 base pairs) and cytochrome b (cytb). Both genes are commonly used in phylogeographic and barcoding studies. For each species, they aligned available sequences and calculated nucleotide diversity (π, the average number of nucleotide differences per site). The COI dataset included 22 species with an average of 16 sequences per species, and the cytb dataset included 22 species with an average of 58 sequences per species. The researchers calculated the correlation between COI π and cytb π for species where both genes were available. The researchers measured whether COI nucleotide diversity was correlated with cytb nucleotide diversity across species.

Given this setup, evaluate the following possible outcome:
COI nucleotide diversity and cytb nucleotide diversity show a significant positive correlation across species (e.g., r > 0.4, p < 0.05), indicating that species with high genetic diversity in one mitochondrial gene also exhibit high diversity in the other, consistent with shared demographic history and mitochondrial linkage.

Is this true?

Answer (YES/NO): YES